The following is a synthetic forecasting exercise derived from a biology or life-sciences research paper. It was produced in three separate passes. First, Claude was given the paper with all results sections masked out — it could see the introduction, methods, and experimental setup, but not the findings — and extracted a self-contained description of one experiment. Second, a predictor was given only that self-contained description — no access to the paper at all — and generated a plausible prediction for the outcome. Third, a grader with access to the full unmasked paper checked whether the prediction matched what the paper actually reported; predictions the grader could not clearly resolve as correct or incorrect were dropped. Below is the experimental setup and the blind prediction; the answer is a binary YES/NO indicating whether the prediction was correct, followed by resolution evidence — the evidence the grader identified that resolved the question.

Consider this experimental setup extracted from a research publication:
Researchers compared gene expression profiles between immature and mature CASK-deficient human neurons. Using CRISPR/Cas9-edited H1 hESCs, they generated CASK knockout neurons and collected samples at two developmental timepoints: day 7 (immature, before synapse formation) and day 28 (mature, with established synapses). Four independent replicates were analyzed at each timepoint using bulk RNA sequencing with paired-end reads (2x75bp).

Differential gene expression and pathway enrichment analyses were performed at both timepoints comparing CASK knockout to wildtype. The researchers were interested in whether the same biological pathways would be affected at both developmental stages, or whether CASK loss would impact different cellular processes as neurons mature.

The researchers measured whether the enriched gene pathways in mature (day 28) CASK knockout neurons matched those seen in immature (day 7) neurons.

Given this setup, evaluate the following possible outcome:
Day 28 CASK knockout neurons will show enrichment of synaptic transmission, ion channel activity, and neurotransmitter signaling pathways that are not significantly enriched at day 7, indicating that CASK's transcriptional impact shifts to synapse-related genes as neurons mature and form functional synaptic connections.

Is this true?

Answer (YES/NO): NO